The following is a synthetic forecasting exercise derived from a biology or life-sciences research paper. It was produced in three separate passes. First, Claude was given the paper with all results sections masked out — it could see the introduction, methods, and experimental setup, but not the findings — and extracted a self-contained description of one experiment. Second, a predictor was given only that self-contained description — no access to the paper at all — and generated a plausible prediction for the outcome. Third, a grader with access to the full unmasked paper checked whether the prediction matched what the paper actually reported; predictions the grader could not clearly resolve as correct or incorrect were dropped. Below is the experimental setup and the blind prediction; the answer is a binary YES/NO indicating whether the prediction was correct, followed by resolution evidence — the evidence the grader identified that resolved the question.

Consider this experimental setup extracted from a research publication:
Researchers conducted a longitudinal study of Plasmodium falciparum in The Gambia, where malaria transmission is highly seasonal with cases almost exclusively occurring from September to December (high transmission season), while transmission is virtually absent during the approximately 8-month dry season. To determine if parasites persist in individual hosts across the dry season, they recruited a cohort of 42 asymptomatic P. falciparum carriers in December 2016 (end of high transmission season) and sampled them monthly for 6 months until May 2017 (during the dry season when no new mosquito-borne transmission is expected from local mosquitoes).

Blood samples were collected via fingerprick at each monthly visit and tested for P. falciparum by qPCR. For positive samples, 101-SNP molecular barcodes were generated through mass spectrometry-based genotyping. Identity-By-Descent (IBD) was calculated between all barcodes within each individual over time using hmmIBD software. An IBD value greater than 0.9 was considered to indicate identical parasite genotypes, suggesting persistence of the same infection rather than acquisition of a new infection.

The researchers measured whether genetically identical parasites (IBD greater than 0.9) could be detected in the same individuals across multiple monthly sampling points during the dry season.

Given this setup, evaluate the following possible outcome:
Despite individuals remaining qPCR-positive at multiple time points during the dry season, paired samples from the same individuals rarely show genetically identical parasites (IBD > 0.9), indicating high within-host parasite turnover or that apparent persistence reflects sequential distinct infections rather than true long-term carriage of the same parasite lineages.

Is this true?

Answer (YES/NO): NO